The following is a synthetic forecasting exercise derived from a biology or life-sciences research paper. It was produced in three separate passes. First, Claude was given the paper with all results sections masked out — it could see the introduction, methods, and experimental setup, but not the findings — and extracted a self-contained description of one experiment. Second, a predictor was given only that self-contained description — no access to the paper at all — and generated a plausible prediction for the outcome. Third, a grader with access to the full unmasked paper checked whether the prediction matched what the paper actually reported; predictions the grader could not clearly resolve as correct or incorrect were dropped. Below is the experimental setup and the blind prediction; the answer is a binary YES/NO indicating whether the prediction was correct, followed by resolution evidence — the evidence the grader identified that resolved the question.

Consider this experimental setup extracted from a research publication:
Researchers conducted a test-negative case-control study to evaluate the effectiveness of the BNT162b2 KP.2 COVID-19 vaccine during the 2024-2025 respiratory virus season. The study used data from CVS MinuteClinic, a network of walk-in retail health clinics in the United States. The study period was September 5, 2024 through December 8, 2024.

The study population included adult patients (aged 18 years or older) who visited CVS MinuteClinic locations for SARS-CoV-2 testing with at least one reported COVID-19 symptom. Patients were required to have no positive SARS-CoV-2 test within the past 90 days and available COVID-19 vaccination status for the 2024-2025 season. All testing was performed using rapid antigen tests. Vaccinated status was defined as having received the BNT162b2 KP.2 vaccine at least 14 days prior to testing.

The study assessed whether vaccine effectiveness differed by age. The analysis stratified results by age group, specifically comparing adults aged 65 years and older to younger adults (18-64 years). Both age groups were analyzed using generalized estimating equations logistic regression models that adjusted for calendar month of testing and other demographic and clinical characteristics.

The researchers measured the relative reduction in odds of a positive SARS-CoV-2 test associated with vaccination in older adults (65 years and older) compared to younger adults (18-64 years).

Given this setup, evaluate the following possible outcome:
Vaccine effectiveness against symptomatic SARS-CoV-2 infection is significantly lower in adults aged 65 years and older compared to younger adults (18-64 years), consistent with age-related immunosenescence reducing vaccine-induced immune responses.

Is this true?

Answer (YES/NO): YES